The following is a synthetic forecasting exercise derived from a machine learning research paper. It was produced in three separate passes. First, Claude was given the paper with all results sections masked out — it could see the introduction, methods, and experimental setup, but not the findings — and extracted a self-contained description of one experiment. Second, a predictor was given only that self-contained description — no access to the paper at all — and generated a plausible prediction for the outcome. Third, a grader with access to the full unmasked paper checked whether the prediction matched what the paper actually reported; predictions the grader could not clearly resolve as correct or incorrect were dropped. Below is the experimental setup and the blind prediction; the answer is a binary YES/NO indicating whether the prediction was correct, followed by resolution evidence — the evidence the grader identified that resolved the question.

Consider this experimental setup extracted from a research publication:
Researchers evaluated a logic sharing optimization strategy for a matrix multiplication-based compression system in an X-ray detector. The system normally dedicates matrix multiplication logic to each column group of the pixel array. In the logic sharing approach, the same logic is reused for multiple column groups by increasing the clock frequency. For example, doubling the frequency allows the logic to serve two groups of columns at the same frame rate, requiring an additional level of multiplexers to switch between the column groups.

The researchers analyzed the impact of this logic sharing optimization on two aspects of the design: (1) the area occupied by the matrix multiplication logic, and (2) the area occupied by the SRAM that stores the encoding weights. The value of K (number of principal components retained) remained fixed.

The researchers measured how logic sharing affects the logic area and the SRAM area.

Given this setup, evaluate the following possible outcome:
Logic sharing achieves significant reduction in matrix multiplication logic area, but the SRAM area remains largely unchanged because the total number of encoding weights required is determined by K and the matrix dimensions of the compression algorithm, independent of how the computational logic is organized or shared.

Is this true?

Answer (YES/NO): YES